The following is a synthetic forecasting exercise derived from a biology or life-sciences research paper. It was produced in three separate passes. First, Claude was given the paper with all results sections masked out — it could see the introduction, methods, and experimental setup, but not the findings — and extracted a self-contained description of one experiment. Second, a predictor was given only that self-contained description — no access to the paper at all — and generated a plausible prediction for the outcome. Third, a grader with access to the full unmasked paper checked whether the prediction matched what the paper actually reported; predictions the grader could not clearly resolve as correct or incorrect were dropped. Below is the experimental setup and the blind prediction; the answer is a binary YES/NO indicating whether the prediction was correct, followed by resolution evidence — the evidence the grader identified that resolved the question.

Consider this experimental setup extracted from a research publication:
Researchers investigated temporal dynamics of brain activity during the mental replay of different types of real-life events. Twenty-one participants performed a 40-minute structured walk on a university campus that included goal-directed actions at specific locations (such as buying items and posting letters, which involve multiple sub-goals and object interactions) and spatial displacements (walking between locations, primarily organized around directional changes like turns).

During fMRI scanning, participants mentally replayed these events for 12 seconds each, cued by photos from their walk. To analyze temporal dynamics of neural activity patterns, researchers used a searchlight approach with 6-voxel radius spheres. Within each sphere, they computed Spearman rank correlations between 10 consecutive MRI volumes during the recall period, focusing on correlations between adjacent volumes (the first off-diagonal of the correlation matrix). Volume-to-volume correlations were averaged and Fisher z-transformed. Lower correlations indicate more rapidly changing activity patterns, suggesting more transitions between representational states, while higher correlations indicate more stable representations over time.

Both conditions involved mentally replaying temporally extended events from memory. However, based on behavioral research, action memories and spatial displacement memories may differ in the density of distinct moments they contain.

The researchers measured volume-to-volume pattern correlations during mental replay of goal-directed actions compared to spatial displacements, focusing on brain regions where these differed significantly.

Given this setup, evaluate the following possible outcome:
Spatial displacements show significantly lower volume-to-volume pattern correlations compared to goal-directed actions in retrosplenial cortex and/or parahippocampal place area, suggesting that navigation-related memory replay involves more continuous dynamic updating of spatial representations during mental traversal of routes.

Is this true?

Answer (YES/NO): NO